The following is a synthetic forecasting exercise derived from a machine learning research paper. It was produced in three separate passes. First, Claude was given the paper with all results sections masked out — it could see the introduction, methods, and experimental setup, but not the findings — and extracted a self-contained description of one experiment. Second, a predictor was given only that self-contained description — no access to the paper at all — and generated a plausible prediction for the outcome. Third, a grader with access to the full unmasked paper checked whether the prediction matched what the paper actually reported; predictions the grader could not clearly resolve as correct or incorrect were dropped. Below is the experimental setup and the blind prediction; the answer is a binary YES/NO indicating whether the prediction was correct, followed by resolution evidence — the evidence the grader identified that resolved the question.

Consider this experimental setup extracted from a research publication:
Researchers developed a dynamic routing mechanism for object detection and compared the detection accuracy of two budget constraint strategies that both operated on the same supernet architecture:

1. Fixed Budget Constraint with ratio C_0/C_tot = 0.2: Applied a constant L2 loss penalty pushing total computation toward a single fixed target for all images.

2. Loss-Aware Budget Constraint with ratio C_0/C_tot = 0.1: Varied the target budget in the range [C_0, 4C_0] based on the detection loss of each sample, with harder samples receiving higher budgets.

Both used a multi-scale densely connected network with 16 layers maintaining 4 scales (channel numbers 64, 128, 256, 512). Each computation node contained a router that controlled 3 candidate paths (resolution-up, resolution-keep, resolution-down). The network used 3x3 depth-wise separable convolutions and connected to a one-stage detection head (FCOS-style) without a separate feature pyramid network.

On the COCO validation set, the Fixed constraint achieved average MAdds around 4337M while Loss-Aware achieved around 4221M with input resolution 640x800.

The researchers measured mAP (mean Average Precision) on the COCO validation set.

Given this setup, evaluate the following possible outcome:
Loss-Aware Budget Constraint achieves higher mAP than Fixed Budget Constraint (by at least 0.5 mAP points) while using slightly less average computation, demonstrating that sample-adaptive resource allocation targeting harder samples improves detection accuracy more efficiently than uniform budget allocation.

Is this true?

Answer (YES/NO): NO